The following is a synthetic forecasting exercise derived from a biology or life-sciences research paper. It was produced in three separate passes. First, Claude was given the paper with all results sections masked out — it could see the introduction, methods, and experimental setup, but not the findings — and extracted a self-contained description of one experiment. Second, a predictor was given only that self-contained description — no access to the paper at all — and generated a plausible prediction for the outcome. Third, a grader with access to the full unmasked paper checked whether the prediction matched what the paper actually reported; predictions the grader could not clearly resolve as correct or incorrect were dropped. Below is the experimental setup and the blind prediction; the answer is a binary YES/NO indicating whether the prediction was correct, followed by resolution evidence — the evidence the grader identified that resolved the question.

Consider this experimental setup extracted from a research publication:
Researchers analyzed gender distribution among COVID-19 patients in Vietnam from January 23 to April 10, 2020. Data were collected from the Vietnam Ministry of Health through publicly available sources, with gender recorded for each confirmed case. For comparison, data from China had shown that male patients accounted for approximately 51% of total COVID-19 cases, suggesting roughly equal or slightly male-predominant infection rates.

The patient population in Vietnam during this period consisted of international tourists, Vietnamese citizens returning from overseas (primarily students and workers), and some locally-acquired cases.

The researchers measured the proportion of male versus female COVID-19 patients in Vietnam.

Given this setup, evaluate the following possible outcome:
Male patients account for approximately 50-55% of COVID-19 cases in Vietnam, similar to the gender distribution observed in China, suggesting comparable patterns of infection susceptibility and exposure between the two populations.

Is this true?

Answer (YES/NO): NO